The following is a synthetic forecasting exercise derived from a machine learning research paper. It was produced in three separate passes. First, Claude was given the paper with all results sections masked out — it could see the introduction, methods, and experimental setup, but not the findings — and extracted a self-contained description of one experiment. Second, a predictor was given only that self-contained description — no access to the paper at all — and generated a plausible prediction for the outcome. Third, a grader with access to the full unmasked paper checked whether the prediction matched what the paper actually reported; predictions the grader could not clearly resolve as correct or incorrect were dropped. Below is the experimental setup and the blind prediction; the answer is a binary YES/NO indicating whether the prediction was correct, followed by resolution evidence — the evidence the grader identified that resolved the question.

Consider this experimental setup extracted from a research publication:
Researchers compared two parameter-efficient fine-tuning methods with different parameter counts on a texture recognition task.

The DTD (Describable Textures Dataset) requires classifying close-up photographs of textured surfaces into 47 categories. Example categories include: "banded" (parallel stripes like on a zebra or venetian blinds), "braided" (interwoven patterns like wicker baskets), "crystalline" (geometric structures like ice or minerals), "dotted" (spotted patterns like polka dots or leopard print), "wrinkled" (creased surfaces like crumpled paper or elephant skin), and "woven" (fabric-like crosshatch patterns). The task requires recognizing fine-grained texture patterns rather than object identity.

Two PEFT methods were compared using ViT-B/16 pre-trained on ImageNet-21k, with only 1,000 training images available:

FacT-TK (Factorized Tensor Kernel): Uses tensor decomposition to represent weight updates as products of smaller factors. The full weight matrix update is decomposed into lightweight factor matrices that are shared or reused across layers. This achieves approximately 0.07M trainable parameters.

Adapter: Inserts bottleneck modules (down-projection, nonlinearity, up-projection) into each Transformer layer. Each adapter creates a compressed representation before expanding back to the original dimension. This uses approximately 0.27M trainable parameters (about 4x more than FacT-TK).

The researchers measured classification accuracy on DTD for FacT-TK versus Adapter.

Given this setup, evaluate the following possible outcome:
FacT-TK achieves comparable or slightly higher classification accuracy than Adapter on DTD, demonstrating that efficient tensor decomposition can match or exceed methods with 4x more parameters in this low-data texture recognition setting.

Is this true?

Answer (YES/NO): NO